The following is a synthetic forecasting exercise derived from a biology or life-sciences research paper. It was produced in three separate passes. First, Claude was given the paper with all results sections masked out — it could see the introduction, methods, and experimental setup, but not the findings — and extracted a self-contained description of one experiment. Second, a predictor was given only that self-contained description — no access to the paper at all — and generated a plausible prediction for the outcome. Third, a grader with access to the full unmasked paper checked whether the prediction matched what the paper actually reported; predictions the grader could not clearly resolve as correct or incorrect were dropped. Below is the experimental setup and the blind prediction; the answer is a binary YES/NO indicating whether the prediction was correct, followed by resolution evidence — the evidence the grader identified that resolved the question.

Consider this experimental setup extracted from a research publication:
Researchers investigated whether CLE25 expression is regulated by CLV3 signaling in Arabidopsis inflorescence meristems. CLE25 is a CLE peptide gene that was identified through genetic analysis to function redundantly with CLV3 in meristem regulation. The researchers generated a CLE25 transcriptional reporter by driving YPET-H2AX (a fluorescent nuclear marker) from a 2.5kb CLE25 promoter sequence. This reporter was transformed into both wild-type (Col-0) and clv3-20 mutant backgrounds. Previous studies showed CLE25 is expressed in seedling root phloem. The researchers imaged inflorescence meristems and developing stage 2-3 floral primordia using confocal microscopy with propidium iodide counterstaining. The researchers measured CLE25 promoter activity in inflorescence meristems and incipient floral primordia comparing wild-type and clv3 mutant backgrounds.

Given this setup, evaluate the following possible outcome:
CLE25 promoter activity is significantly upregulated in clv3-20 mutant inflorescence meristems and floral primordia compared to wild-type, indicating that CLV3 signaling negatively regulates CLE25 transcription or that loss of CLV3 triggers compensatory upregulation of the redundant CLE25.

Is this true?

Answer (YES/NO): YES